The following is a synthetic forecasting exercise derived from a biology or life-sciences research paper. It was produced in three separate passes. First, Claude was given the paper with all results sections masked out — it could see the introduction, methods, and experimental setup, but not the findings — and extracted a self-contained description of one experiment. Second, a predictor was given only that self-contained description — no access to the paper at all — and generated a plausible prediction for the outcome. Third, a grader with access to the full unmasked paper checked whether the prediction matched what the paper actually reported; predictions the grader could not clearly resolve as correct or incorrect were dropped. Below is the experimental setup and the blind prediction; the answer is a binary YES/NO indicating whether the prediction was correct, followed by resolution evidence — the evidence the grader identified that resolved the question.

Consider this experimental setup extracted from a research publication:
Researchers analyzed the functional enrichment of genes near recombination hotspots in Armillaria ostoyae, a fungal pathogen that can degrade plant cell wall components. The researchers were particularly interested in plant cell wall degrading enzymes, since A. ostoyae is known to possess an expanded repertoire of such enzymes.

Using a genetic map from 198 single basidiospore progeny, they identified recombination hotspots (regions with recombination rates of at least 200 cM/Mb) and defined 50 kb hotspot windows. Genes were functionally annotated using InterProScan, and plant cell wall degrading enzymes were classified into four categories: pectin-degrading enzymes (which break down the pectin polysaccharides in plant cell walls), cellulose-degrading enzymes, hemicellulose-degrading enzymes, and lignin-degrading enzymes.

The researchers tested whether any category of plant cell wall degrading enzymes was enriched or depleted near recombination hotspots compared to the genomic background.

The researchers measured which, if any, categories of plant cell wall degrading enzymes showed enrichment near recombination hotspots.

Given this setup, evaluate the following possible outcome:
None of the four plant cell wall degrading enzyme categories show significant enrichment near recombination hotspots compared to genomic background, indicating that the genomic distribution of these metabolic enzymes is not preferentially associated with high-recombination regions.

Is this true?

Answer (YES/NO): NO